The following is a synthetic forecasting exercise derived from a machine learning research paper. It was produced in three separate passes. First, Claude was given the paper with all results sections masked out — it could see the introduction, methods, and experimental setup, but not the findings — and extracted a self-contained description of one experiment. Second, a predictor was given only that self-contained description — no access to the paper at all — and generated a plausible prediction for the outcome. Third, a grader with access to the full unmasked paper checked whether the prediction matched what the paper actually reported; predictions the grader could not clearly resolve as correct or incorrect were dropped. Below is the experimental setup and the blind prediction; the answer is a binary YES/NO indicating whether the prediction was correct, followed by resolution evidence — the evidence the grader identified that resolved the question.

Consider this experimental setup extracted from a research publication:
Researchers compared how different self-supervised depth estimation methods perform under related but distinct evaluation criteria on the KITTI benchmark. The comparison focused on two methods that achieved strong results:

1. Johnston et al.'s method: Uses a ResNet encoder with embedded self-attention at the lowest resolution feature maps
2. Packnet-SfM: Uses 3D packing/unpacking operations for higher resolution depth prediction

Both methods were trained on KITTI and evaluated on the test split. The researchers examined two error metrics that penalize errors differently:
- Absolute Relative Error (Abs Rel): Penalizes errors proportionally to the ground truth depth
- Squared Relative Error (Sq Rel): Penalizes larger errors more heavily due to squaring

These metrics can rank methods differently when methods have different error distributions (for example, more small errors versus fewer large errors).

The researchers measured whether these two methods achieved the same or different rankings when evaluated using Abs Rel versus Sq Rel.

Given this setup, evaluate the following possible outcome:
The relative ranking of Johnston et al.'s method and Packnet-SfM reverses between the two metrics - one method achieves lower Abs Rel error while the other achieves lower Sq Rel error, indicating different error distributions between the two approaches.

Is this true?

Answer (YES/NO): YES